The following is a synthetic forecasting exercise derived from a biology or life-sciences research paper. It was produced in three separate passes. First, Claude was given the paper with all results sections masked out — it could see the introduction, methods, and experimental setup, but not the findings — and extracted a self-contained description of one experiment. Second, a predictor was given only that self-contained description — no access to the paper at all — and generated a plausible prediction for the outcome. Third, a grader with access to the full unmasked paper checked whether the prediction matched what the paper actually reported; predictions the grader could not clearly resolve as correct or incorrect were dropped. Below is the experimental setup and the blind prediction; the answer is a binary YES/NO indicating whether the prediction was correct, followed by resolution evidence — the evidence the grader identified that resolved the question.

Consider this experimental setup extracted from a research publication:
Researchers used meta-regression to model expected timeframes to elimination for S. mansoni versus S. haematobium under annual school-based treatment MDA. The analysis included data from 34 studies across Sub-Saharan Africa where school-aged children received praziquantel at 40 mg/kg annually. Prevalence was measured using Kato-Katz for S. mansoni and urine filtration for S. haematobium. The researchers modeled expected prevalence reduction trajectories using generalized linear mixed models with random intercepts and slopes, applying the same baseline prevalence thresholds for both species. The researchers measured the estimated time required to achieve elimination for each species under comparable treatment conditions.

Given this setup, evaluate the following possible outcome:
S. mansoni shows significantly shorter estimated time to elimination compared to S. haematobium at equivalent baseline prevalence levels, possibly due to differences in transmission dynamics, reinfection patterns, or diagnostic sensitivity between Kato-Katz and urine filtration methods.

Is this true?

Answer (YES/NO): NO